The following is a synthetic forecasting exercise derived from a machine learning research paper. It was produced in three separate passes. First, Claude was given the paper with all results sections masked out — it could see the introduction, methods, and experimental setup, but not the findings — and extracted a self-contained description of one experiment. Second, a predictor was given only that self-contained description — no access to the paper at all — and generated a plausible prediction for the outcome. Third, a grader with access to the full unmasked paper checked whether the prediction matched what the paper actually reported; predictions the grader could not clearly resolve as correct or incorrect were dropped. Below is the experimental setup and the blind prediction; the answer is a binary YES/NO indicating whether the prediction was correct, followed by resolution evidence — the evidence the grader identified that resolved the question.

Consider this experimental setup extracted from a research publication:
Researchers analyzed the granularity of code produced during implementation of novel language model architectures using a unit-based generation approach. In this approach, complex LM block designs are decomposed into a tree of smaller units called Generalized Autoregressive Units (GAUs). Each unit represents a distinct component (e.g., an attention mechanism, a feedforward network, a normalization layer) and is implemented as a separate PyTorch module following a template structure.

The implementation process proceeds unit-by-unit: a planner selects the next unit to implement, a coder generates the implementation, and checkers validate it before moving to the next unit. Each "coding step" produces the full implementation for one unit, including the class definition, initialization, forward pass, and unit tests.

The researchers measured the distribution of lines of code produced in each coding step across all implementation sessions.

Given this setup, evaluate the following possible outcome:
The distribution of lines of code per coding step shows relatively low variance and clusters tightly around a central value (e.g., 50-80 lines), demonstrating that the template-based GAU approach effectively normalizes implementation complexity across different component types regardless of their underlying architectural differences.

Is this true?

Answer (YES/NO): NO